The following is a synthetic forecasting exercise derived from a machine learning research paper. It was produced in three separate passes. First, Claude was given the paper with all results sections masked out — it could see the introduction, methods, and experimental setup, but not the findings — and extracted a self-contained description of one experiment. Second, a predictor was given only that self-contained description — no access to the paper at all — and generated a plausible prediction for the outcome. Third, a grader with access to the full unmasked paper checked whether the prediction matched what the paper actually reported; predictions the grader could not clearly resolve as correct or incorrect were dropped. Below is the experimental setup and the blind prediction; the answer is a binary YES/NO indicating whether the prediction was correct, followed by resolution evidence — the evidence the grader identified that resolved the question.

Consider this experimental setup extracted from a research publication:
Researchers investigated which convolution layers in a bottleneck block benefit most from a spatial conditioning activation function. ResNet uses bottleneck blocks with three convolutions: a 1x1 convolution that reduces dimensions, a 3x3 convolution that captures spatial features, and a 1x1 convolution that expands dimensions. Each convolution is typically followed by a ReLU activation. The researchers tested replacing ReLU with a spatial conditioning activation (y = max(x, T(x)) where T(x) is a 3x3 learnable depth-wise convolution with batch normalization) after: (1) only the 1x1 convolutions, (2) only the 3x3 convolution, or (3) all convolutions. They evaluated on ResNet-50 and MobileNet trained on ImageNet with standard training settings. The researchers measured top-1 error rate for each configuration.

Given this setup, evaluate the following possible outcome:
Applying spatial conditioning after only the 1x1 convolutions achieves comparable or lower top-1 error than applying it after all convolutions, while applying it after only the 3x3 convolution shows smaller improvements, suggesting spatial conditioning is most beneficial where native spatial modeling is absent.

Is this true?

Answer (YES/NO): NO